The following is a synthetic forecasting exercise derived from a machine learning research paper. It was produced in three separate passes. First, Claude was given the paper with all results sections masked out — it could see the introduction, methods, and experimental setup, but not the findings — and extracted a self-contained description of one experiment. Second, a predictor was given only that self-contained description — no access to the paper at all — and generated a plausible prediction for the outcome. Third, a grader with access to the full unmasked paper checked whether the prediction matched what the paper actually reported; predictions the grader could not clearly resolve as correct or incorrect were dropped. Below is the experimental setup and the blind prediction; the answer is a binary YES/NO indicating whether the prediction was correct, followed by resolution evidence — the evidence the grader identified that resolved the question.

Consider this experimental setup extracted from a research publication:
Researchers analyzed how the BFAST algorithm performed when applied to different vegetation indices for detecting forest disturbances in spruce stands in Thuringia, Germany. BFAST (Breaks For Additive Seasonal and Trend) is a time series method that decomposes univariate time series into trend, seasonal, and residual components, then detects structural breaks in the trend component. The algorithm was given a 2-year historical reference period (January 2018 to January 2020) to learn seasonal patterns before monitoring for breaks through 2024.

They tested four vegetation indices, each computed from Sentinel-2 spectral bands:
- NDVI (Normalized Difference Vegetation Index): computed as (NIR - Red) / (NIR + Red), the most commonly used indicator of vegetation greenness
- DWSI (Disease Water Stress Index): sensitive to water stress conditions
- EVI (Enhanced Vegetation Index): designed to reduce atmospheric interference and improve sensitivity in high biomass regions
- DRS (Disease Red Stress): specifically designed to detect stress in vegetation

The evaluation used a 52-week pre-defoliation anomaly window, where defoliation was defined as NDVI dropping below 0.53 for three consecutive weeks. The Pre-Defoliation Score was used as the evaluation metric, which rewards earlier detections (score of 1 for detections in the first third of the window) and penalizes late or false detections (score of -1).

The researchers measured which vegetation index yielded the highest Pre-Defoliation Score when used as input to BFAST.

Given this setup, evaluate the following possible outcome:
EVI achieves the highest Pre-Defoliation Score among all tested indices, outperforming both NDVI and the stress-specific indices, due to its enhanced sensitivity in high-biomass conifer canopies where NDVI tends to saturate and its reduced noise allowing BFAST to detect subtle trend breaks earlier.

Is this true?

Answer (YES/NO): NO